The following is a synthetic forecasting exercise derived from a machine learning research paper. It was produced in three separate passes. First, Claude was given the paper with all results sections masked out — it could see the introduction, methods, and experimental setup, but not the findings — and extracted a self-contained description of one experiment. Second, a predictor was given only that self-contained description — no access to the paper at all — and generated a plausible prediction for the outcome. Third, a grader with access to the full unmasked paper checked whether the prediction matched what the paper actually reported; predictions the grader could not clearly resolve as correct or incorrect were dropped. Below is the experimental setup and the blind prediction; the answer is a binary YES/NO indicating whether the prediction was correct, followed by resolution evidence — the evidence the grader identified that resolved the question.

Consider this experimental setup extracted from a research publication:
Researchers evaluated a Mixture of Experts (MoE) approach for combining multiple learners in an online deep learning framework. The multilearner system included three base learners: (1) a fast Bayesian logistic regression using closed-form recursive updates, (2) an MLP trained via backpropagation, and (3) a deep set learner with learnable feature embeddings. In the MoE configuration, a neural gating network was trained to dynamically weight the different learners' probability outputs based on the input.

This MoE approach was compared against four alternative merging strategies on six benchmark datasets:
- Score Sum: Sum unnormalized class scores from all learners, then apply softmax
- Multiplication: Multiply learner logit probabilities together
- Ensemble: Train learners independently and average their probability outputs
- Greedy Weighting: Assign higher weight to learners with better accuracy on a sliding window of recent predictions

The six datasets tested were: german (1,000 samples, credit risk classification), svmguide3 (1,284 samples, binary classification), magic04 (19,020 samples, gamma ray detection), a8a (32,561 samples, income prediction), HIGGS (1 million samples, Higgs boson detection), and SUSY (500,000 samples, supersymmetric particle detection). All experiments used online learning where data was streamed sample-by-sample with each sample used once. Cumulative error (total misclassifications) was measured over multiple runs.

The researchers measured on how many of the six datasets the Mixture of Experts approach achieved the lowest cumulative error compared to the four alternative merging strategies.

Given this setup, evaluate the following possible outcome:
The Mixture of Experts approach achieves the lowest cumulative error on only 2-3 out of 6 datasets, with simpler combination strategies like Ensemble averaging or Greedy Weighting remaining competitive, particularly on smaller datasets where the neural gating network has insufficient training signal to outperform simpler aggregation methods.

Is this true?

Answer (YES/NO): NO